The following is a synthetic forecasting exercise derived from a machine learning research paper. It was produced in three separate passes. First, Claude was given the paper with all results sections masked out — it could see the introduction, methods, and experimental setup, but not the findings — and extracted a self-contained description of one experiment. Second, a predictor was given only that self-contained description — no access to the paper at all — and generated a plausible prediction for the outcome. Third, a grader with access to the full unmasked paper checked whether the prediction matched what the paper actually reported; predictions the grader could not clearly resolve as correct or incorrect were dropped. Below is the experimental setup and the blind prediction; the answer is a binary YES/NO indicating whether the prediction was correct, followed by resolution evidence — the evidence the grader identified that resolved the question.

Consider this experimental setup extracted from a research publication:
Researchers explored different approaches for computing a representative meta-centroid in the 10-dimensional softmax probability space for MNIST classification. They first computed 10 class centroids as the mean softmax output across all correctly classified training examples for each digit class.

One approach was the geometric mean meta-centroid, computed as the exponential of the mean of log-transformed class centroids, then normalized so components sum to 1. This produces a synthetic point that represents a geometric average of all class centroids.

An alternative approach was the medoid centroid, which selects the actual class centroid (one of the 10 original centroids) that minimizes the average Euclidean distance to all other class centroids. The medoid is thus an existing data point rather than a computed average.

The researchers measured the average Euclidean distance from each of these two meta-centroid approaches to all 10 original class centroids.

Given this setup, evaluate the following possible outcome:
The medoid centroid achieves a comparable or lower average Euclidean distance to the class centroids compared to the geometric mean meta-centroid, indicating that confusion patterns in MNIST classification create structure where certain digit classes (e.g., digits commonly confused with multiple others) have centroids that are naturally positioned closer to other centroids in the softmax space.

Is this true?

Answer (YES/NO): NO